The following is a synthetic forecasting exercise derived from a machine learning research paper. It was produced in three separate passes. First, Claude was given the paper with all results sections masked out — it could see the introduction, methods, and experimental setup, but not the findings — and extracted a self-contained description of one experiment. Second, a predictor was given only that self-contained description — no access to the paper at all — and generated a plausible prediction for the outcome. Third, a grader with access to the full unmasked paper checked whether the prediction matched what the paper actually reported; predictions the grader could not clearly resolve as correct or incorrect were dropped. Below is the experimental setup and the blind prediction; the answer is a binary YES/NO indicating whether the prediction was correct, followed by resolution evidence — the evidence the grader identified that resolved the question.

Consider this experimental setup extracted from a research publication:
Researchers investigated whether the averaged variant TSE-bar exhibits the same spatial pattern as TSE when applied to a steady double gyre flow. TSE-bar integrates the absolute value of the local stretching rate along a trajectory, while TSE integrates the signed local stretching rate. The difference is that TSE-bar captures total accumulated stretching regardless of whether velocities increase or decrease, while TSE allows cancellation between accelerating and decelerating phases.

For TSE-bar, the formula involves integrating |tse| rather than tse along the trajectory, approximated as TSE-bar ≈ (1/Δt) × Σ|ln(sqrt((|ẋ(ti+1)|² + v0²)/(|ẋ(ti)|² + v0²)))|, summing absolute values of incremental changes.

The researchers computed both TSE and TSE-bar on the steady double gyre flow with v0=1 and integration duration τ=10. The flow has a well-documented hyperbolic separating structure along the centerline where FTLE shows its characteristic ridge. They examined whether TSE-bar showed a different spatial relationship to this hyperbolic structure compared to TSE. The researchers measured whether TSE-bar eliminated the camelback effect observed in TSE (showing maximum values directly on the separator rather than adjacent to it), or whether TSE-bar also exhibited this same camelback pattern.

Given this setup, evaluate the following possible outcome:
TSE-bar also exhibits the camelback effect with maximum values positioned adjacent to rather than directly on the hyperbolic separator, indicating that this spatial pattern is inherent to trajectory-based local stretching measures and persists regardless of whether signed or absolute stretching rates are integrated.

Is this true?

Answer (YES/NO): YES